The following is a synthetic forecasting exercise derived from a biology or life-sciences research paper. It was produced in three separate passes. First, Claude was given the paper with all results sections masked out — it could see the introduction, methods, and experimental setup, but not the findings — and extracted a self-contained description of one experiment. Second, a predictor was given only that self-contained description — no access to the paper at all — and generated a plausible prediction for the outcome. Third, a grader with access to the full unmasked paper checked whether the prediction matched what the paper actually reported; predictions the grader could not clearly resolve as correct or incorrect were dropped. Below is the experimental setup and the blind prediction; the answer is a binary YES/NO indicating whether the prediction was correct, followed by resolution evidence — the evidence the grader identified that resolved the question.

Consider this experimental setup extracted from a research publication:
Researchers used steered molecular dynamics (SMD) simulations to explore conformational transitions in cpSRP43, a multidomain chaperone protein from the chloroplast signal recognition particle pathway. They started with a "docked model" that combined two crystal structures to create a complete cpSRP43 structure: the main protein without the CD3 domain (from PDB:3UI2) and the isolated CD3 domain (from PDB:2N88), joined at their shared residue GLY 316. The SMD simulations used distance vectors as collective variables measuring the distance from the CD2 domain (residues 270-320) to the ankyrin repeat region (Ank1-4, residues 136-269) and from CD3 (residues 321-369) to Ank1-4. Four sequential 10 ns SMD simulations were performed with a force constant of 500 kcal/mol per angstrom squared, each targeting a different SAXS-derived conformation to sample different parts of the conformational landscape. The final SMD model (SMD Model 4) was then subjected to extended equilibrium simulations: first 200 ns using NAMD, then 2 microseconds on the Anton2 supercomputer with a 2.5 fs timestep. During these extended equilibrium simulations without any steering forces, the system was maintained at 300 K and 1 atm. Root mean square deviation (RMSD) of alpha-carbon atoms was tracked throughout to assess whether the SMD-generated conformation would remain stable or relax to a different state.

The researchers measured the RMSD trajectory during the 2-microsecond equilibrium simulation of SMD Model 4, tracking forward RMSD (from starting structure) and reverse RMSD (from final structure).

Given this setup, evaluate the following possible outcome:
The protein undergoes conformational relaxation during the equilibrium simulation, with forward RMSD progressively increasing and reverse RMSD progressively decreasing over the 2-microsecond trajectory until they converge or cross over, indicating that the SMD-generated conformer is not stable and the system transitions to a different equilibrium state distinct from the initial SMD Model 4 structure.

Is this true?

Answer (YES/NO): NO